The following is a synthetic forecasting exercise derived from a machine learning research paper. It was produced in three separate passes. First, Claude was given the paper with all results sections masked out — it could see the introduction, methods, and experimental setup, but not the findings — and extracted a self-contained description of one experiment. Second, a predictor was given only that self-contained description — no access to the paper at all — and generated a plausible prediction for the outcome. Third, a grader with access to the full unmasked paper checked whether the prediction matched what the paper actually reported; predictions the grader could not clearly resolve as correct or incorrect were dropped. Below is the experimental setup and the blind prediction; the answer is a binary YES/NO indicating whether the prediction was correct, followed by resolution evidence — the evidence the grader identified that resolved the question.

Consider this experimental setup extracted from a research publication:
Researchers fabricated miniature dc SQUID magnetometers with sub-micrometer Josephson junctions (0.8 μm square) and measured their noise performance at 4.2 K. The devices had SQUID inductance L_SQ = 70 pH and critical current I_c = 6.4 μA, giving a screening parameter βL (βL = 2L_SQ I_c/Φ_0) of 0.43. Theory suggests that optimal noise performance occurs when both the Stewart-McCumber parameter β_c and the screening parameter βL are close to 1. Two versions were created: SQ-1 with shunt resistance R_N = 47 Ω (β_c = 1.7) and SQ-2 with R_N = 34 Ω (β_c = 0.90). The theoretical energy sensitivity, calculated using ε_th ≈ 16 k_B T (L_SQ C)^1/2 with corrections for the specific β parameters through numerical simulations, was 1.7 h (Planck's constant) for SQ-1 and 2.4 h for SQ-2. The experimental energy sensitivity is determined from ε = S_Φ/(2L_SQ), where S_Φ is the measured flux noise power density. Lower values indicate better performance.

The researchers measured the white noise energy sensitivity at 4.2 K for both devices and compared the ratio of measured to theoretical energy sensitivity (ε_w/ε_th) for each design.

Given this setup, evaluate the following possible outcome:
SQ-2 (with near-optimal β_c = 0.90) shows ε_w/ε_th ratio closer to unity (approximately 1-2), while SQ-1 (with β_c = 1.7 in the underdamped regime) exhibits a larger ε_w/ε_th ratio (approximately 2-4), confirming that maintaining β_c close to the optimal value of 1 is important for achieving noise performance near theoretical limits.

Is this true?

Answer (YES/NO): NO